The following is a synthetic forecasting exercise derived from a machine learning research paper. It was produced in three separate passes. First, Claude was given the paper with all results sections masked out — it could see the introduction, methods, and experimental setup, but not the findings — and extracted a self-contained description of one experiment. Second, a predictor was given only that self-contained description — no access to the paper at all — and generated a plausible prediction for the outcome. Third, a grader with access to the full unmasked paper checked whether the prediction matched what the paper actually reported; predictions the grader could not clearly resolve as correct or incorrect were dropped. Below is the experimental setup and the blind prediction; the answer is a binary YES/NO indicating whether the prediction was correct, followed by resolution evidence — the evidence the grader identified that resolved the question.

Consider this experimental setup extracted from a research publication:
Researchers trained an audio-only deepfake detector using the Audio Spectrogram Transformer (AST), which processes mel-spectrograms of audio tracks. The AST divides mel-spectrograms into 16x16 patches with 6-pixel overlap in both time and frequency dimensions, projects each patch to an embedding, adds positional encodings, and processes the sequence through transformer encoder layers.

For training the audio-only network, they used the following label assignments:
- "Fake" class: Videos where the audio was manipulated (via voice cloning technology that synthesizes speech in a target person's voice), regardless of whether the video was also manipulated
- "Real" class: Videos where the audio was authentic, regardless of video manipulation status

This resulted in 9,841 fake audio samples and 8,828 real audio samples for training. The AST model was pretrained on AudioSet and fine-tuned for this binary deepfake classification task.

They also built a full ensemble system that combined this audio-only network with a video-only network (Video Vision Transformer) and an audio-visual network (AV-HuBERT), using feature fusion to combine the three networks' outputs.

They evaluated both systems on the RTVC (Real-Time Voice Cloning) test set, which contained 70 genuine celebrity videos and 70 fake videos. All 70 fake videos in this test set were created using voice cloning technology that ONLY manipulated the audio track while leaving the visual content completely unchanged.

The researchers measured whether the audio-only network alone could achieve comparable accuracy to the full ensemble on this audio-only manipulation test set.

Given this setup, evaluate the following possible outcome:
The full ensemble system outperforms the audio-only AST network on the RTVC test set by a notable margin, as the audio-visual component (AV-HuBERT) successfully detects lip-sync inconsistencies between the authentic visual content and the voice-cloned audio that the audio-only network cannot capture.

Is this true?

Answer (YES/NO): NO